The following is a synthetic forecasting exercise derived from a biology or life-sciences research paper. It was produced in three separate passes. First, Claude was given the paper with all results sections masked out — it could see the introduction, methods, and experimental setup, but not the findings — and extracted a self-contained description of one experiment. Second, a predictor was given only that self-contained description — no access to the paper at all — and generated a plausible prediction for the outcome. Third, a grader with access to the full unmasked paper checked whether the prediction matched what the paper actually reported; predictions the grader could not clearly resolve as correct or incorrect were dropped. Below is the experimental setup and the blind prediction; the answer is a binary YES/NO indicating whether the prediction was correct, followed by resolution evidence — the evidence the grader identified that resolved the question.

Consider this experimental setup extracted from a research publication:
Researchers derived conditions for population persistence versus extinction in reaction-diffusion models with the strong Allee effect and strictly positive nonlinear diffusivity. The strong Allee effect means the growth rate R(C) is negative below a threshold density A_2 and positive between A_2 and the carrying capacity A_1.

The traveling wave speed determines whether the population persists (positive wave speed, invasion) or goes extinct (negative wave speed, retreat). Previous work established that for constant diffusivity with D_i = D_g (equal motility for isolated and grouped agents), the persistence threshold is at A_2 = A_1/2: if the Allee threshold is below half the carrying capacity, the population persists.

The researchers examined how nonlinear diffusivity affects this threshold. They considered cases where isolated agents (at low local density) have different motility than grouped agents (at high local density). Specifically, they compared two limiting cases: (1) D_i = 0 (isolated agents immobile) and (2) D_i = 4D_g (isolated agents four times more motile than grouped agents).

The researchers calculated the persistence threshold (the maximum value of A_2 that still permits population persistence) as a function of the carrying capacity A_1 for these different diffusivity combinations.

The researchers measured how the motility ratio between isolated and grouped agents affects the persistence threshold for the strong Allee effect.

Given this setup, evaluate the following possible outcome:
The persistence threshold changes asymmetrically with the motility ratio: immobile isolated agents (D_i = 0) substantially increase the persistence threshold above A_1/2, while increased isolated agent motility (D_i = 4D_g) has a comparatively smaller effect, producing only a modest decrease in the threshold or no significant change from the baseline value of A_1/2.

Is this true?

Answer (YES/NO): NO